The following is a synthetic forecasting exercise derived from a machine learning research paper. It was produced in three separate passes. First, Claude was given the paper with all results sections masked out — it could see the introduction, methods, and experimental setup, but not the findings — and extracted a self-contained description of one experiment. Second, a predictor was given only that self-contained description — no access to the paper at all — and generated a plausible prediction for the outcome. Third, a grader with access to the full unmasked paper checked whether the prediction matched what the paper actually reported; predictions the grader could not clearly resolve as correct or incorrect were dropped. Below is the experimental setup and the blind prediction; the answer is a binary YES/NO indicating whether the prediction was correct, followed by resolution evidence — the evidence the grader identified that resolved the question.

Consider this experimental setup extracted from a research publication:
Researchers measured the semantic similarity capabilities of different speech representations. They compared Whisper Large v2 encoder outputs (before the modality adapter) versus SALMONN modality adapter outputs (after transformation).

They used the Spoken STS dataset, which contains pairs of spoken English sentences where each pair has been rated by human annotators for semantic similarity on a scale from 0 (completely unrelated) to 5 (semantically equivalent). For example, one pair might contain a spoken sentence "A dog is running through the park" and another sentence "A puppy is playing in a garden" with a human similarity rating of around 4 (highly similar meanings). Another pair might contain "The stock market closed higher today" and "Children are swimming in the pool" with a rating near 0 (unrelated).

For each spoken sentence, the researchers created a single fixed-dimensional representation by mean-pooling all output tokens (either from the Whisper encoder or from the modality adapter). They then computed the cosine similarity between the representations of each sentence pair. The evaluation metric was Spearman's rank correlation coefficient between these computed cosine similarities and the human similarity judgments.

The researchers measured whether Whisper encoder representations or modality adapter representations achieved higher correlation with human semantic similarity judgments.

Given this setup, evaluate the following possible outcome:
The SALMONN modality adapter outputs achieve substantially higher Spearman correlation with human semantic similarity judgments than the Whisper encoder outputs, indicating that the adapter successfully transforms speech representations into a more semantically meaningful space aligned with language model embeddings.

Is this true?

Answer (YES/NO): YES